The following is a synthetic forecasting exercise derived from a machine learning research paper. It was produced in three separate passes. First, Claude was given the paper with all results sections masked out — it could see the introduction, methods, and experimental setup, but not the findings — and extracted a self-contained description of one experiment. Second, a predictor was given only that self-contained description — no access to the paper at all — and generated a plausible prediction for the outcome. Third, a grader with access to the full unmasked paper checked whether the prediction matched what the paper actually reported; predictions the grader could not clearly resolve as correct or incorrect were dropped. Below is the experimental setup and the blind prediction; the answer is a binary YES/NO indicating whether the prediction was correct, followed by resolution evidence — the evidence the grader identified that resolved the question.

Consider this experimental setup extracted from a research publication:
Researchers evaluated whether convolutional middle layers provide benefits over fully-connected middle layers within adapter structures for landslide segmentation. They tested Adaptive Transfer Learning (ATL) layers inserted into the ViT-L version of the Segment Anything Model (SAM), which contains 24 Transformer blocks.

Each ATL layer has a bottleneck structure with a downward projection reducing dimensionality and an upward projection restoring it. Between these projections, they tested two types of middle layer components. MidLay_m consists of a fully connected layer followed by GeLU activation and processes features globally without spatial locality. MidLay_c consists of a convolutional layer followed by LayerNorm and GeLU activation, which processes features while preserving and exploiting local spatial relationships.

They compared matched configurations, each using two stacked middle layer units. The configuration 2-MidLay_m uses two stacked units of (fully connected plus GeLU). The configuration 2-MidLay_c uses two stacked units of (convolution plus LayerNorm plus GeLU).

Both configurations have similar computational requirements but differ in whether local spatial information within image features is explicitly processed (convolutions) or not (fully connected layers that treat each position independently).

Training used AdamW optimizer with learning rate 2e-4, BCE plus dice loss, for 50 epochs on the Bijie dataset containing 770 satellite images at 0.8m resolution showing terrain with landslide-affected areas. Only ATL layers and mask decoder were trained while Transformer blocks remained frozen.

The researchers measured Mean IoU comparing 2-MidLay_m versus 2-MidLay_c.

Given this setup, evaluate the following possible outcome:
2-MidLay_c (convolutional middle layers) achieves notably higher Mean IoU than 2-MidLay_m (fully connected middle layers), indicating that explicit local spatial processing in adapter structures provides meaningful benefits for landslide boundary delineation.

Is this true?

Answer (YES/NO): NO